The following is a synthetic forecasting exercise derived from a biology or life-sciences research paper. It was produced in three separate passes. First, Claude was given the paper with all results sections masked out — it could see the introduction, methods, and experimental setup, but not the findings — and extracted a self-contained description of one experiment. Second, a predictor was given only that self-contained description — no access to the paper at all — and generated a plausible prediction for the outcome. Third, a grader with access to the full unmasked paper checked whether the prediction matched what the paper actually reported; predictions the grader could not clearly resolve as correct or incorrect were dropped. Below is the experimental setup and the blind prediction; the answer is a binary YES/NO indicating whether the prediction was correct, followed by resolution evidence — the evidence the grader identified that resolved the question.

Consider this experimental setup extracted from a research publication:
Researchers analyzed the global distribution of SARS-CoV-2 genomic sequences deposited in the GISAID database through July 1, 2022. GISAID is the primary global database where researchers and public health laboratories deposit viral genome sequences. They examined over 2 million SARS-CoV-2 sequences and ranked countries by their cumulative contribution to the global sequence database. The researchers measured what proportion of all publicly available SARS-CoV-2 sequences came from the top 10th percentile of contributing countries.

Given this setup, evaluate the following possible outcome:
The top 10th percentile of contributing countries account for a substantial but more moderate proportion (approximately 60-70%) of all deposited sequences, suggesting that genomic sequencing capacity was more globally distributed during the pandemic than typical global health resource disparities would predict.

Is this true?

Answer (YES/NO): NO